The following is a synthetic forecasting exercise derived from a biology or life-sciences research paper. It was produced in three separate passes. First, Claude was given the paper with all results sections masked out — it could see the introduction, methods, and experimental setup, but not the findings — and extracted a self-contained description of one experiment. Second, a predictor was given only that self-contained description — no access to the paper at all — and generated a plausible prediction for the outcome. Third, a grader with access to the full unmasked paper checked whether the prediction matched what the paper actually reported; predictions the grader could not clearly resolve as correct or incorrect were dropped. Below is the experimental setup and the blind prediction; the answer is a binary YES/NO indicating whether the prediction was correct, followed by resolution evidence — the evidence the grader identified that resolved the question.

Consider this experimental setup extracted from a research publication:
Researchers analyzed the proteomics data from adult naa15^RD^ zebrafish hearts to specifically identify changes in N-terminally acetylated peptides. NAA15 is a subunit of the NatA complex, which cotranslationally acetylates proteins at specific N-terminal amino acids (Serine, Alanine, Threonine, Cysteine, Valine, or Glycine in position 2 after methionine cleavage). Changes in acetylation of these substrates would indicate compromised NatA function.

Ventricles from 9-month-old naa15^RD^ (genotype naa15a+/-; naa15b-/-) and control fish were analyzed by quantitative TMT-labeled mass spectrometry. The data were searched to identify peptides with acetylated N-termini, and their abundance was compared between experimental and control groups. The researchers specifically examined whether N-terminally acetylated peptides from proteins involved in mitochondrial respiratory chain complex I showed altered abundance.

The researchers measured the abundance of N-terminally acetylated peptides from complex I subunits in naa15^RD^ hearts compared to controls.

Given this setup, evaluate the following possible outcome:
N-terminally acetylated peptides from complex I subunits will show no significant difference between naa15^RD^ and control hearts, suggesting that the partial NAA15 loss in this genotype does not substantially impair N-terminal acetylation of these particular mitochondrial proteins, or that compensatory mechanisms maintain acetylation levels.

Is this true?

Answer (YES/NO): NO